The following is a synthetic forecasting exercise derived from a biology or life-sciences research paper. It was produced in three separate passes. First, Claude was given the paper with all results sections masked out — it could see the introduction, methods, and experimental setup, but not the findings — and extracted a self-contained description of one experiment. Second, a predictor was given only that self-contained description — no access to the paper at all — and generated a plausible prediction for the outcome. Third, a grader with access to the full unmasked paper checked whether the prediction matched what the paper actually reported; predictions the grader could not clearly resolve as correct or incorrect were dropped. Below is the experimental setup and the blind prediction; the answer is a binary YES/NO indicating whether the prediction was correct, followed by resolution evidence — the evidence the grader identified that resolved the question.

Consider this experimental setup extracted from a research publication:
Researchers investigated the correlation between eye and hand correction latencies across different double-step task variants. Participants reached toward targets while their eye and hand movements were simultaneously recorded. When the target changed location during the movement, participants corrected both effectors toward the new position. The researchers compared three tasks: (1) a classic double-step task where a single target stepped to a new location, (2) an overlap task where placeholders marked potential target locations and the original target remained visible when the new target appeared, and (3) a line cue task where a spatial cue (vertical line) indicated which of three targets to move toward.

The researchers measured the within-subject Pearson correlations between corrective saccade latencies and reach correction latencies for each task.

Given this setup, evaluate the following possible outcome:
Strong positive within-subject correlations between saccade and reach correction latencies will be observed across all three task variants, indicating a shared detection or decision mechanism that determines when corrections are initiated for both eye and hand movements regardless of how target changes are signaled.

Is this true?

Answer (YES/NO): NO